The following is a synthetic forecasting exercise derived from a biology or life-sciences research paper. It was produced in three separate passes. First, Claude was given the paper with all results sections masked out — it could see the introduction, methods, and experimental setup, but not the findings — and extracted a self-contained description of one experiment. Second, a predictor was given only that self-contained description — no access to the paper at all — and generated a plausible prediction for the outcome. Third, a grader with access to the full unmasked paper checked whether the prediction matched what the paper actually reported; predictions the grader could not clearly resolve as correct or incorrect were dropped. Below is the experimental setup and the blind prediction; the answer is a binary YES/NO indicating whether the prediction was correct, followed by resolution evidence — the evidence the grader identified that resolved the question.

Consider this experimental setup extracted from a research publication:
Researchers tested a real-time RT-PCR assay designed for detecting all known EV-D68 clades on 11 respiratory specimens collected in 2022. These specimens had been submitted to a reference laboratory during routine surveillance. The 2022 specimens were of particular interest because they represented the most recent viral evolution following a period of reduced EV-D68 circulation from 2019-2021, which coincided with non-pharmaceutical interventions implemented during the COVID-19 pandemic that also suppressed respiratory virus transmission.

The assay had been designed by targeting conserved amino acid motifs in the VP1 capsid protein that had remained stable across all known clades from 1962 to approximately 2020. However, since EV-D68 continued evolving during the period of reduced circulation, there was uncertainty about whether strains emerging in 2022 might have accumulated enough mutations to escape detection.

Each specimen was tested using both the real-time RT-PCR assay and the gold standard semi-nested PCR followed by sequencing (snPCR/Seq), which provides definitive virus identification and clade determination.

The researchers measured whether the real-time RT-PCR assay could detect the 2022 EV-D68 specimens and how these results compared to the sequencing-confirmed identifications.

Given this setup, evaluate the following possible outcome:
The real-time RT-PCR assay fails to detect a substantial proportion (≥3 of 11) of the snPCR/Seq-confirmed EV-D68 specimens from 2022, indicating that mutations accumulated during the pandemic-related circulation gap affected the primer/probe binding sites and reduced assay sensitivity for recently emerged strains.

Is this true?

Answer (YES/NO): NO